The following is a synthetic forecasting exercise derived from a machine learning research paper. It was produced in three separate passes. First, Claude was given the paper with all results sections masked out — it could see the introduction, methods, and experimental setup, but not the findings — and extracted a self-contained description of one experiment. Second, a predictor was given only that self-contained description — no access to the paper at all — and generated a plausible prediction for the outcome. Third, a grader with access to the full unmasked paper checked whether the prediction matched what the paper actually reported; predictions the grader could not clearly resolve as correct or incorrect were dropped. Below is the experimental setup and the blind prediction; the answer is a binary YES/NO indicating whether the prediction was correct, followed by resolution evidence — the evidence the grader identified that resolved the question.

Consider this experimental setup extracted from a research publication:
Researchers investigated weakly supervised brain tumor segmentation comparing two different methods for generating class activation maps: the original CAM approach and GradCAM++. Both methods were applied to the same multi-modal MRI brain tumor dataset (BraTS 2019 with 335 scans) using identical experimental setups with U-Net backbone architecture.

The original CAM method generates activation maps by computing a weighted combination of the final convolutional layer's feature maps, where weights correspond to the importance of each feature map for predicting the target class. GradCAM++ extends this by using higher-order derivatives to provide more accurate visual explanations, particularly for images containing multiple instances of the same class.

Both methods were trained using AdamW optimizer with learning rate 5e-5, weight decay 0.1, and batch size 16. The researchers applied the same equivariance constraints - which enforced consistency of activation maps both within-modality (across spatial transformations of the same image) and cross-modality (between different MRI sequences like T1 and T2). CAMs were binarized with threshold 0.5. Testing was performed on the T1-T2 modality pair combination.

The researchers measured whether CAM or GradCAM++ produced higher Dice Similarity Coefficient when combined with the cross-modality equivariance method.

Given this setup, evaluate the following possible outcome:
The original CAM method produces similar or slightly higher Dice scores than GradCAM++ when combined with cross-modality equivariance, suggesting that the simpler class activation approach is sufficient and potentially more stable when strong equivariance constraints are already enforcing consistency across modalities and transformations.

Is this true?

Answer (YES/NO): YES